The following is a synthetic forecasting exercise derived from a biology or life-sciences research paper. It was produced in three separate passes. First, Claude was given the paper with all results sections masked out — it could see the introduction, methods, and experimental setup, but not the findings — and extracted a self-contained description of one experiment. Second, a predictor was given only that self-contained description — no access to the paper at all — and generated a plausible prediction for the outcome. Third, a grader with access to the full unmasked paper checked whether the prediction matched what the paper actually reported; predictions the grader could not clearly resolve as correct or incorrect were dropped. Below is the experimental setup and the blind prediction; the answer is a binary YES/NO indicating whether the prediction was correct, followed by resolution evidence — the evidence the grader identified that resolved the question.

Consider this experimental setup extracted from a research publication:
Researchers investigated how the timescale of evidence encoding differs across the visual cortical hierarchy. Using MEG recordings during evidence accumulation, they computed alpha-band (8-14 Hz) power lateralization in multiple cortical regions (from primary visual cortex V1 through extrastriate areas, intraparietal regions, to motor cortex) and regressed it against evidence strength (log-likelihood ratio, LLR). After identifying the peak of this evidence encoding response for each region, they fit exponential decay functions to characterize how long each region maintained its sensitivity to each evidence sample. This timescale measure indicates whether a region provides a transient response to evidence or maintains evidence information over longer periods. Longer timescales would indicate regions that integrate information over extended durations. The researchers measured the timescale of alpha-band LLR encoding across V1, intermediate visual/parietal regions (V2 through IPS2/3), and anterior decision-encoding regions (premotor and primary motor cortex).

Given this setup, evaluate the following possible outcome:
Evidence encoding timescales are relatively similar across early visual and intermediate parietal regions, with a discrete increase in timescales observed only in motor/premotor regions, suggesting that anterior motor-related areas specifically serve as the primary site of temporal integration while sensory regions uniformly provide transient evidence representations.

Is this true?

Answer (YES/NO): NO